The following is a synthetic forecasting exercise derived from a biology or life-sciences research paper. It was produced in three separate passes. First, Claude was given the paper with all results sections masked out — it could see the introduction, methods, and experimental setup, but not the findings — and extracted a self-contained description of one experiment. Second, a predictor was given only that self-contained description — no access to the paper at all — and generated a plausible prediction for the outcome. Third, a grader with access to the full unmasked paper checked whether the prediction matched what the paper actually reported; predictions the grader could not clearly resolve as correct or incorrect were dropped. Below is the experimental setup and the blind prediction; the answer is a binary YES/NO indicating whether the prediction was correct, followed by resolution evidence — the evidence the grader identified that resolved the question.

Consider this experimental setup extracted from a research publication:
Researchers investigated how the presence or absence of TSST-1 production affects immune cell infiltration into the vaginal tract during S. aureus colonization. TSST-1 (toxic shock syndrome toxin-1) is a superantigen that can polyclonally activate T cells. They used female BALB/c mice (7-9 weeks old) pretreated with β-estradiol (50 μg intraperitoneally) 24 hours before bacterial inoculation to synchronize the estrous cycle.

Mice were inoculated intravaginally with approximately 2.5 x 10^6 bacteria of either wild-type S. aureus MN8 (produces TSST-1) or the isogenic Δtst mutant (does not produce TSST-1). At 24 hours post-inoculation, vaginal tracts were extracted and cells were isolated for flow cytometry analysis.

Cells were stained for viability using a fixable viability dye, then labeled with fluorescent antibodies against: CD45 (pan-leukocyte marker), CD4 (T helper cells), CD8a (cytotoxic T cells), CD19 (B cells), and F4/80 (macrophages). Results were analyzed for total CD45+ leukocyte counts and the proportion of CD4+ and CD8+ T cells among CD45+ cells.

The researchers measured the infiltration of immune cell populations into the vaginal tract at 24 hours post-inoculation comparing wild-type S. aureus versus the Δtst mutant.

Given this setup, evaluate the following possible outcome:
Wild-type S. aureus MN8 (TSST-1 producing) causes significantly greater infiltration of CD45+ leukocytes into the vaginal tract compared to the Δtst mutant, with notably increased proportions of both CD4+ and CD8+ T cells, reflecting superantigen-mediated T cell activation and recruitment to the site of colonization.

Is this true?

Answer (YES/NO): NO